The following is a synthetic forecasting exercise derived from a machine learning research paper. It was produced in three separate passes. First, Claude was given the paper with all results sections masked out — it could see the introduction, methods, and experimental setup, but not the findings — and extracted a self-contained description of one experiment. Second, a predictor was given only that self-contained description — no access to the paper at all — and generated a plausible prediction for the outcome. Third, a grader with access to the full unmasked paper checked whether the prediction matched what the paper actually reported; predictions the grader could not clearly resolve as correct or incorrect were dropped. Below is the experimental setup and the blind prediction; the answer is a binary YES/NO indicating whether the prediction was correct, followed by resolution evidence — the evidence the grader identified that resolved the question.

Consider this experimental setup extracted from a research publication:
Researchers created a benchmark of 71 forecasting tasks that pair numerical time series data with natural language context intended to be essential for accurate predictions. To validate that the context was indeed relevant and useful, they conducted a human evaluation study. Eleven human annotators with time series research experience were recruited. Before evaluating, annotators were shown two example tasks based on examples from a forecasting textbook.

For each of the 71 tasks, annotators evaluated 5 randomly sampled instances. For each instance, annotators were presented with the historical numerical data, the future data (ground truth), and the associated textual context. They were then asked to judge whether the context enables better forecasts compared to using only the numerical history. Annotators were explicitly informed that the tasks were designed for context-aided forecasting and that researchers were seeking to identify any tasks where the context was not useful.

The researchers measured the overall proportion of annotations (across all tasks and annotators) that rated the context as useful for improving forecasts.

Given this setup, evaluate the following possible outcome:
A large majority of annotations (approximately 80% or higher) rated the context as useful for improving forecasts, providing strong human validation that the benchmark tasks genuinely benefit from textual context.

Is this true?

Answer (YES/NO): YES